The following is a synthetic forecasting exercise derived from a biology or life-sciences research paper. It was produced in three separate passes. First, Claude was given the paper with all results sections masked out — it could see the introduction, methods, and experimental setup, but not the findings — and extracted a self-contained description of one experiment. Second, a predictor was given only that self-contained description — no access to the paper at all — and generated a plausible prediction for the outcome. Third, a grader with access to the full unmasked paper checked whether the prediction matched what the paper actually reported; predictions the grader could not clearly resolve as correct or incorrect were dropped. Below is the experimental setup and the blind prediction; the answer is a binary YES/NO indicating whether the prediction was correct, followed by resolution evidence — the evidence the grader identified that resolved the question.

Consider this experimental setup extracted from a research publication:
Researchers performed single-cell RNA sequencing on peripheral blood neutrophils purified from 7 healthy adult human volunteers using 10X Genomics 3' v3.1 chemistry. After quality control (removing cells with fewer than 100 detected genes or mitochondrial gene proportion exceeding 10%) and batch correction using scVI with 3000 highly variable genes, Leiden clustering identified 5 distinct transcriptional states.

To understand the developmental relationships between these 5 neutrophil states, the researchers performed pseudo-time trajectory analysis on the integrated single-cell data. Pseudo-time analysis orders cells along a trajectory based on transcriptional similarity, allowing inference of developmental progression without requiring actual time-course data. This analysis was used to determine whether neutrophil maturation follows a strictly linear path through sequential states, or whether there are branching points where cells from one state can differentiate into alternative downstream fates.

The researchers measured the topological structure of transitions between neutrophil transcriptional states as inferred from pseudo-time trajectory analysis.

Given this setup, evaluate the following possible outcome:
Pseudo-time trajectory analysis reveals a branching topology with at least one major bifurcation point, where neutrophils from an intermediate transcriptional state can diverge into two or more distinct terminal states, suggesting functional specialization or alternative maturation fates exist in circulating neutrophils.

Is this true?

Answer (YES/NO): YES